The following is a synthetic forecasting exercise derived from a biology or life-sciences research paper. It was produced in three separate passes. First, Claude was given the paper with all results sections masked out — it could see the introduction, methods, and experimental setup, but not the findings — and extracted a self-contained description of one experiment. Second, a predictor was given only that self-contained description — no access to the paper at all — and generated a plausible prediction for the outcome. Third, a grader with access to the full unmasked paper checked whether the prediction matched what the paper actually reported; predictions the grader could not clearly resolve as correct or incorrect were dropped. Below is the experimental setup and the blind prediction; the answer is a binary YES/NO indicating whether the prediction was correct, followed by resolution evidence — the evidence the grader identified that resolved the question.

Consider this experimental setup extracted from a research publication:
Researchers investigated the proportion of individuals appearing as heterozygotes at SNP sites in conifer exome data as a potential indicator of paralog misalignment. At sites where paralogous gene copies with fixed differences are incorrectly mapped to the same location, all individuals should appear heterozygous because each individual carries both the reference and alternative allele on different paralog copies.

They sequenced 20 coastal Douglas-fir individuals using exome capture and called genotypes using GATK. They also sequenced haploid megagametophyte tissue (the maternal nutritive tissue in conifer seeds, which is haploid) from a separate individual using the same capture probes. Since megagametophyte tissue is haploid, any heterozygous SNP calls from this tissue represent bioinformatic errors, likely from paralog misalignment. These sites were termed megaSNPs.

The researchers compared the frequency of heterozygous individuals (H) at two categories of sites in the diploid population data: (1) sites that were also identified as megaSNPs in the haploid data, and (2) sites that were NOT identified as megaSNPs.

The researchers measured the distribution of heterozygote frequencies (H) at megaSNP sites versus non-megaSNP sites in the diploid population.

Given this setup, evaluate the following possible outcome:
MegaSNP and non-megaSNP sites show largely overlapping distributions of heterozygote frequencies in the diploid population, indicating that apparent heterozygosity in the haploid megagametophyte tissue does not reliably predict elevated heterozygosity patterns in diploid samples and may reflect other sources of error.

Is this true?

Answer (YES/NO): NO